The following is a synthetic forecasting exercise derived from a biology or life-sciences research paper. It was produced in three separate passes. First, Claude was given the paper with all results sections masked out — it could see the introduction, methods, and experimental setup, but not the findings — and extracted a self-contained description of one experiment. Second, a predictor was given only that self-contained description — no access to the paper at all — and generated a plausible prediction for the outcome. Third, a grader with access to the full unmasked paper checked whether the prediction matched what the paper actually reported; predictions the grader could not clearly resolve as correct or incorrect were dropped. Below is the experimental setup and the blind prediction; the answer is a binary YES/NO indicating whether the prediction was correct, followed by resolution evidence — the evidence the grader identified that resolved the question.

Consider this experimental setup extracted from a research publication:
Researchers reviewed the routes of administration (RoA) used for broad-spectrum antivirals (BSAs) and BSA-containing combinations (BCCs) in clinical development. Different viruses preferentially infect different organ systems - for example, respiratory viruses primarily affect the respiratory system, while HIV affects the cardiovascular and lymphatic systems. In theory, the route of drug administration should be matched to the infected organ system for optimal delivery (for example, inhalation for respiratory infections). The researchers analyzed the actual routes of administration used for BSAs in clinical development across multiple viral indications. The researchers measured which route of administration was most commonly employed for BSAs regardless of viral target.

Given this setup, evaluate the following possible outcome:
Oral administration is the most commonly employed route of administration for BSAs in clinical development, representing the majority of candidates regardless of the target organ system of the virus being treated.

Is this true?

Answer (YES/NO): YES